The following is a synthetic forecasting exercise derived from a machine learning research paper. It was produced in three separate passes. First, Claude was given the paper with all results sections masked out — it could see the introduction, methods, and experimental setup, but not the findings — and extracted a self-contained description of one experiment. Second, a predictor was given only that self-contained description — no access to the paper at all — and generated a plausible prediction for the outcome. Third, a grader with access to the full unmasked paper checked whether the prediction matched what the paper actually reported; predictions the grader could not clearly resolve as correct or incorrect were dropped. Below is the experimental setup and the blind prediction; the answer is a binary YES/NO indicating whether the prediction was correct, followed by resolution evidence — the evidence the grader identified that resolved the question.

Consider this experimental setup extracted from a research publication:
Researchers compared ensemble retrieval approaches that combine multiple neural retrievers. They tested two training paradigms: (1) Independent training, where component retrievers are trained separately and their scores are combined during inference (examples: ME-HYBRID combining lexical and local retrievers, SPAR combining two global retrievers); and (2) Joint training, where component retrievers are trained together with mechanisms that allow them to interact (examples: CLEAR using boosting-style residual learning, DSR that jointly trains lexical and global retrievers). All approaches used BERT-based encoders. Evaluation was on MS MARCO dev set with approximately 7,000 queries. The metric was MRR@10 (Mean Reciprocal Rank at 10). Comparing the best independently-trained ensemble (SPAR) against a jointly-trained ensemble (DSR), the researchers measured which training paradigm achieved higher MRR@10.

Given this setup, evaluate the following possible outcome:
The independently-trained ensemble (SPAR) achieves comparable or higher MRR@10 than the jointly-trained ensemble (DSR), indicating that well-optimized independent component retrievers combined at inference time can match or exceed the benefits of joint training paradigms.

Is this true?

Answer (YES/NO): YES